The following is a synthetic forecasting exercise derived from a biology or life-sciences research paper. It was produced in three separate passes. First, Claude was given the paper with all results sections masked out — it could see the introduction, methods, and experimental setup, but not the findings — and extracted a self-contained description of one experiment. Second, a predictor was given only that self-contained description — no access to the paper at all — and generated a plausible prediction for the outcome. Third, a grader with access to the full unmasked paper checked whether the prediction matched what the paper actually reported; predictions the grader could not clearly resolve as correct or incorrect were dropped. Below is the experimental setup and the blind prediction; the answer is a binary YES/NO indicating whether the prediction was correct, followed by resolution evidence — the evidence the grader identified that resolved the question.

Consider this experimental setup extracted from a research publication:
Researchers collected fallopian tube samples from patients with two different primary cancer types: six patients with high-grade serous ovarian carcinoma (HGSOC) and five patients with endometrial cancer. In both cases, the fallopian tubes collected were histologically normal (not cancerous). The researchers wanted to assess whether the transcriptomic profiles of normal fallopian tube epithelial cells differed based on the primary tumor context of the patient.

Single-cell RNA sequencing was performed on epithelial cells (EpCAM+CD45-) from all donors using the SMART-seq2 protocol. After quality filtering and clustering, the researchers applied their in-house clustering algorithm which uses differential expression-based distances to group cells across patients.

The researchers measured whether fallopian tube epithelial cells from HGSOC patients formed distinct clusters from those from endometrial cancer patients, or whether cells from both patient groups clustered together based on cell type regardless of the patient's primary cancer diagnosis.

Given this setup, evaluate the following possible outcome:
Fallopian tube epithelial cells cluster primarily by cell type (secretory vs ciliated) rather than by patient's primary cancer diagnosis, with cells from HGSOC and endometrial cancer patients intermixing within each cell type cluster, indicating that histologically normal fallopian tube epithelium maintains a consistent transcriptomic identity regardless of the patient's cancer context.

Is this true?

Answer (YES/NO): YES